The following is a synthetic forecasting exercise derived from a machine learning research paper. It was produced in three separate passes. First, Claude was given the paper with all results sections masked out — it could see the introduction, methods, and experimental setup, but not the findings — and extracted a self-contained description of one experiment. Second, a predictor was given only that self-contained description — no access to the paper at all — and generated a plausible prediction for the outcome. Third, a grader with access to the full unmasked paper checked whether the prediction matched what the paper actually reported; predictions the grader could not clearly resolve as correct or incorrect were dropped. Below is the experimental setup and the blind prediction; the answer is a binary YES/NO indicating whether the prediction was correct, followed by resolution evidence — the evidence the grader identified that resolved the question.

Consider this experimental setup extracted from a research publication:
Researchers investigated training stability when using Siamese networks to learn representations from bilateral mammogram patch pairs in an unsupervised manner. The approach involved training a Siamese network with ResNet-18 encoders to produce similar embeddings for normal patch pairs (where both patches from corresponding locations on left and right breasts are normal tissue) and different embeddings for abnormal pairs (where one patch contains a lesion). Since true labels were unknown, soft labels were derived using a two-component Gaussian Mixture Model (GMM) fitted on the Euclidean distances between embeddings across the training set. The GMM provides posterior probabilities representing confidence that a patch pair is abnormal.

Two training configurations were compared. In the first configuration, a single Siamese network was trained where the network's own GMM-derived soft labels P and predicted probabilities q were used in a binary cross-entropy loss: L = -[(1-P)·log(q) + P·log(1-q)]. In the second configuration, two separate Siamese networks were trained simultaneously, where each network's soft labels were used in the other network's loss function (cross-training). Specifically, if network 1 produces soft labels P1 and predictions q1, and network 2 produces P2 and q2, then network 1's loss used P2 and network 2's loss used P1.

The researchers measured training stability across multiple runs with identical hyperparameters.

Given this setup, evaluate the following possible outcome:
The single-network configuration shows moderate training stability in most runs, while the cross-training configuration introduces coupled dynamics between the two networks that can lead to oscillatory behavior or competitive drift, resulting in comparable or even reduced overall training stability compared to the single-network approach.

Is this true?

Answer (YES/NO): NO